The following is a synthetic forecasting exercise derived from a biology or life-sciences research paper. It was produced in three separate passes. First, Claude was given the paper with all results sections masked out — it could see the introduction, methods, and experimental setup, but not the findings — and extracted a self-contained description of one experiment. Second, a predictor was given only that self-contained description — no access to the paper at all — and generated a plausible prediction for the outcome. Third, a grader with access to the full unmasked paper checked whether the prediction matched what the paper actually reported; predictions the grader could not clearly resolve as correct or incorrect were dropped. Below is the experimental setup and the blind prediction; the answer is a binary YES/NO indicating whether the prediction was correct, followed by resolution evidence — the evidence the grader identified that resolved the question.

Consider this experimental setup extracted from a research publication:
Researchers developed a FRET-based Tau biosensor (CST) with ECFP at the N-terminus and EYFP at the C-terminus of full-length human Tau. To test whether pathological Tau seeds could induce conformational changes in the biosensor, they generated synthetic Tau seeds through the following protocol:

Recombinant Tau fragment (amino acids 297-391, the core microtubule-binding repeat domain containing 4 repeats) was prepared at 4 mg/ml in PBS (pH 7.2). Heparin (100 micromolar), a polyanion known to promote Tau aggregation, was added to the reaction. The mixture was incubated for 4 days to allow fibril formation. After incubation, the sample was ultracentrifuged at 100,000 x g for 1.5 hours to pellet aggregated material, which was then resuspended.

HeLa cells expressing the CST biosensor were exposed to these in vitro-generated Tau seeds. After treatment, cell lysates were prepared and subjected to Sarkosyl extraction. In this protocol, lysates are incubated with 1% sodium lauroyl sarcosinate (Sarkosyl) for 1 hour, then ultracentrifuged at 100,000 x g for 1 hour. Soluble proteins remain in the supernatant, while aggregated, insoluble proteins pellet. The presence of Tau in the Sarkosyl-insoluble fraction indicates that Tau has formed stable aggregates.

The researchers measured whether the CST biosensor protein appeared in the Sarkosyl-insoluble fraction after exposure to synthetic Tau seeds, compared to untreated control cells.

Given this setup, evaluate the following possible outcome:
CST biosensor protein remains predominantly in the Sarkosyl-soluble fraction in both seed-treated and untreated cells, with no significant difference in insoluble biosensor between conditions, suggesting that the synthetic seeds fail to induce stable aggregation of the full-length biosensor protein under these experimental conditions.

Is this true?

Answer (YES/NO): NO